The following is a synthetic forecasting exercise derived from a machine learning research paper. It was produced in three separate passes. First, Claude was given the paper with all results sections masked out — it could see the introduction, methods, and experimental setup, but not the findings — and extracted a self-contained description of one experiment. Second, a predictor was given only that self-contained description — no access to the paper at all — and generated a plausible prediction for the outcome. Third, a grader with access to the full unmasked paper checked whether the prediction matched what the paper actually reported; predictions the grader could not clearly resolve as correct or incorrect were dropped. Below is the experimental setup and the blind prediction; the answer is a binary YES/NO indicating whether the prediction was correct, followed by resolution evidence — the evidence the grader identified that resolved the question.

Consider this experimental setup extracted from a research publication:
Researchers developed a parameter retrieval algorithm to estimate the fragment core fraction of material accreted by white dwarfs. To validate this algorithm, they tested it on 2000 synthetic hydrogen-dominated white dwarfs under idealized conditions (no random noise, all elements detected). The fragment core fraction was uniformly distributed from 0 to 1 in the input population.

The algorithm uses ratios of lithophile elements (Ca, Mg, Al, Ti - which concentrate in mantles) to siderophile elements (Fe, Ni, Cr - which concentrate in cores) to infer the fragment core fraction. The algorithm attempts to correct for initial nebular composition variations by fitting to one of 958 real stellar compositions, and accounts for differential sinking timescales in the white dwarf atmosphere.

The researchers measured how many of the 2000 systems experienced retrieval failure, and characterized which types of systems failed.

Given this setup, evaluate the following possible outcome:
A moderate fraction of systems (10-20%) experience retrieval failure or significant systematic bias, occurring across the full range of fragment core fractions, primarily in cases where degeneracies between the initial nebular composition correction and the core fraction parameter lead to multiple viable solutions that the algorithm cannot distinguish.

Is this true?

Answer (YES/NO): NO